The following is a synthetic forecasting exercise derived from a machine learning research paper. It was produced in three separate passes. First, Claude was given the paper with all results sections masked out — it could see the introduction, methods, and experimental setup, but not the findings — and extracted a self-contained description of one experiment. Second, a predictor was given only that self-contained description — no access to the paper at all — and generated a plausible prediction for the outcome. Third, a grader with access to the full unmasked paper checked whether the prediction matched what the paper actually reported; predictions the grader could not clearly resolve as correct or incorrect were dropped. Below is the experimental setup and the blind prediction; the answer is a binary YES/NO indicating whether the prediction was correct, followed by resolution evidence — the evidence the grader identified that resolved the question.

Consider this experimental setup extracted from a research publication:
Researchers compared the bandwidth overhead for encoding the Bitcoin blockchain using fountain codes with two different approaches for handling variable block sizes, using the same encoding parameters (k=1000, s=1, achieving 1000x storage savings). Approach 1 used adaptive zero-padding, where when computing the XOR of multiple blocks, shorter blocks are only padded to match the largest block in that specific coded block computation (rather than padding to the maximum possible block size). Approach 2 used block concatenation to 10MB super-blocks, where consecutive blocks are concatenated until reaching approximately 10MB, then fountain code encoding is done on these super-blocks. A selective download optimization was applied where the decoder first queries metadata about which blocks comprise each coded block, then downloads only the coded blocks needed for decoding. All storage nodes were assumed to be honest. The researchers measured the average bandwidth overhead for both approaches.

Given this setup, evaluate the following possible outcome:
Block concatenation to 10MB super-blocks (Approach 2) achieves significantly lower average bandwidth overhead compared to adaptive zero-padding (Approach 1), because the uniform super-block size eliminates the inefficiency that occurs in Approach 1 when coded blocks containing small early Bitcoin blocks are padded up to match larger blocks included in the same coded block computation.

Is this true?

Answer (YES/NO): YES